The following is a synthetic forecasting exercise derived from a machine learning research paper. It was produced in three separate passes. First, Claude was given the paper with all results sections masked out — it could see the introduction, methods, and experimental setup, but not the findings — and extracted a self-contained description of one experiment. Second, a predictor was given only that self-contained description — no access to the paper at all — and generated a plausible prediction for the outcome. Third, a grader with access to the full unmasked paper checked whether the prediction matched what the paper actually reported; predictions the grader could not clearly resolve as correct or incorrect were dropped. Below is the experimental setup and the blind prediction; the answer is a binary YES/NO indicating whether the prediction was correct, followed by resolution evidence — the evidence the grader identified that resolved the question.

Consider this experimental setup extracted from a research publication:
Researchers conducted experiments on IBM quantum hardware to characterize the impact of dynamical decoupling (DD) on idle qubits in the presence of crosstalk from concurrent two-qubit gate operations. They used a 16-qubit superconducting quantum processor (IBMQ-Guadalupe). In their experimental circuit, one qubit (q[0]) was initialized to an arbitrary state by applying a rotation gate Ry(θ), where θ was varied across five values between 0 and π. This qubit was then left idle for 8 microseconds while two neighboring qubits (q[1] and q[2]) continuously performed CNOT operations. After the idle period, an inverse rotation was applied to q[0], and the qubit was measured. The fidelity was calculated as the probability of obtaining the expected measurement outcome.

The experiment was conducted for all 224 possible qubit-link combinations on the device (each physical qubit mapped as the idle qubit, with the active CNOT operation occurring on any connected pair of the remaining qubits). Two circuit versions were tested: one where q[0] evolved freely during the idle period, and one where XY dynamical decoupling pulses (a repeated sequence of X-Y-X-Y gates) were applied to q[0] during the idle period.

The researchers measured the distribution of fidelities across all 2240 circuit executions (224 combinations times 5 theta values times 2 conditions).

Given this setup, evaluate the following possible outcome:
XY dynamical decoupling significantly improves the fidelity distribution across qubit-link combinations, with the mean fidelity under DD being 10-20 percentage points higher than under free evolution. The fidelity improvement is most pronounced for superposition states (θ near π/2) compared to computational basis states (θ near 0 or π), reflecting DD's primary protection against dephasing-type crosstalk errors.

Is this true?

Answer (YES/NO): NO